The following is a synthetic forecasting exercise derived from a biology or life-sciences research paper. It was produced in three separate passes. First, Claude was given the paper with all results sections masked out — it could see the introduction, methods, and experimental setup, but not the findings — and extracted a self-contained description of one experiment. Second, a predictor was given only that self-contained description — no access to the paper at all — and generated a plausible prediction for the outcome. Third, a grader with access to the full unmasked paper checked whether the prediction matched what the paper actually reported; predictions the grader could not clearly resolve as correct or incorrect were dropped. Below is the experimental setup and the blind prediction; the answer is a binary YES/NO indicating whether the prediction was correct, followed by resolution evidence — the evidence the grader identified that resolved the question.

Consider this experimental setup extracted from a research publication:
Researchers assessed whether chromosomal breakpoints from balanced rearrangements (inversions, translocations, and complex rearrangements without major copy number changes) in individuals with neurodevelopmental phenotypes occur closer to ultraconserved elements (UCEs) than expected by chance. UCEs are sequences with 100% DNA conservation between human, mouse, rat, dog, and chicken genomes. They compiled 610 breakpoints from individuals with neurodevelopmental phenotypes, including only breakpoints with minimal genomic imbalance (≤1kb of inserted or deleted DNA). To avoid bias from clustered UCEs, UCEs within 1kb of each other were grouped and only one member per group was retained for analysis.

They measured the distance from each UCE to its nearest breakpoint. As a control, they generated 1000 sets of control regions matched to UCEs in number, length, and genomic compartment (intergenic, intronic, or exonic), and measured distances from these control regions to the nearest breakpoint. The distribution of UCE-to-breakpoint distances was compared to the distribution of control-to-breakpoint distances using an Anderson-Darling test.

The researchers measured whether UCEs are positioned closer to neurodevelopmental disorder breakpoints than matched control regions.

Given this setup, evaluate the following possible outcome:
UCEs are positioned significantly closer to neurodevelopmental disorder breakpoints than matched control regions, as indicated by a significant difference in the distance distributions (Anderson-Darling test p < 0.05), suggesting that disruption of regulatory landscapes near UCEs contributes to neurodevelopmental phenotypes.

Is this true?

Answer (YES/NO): YES